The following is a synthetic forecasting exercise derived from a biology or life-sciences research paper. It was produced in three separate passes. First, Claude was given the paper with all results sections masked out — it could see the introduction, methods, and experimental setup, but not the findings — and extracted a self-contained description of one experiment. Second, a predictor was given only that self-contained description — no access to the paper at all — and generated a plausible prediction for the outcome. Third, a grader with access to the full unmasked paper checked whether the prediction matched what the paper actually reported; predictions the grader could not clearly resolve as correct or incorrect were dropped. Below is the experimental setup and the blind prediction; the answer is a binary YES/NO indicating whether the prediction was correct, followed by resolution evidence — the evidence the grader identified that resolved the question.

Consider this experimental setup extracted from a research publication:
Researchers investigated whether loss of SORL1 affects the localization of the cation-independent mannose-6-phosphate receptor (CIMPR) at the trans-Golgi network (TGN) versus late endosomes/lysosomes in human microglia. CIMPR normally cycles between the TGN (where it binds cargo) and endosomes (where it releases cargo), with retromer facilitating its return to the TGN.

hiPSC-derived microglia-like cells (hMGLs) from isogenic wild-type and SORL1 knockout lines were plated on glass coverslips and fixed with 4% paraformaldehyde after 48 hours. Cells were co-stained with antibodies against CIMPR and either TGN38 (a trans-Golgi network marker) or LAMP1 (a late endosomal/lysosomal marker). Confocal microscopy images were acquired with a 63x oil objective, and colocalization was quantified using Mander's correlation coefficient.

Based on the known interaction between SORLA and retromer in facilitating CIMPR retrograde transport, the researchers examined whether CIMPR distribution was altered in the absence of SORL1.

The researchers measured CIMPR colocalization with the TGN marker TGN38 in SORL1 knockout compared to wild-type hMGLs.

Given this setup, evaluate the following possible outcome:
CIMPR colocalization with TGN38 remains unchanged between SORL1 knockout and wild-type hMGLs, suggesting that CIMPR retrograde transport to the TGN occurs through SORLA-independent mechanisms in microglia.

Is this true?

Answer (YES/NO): YES